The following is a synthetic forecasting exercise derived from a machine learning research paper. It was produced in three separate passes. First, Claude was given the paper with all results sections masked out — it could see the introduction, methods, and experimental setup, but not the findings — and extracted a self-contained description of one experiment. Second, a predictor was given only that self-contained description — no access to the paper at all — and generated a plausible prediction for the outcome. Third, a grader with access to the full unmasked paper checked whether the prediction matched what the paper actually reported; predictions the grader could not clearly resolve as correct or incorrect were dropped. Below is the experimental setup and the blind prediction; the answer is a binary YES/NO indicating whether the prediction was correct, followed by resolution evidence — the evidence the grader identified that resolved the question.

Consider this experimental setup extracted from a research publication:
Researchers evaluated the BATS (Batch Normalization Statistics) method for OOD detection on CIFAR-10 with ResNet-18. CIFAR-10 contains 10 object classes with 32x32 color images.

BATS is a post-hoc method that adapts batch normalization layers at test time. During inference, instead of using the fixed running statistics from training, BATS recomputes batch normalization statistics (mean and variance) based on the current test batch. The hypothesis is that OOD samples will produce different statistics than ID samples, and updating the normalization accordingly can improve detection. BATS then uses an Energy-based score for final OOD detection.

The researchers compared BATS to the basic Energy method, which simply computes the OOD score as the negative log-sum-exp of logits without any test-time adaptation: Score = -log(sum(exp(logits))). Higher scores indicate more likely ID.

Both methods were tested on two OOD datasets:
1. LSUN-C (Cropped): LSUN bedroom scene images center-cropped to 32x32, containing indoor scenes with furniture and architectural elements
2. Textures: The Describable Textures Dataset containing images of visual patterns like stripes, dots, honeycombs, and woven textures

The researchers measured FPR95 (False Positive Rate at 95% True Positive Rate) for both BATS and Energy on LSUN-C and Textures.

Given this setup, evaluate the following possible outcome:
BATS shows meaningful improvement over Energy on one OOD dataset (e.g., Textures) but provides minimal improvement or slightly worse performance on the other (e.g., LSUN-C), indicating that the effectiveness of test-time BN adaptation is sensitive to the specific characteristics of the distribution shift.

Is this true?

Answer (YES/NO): NO